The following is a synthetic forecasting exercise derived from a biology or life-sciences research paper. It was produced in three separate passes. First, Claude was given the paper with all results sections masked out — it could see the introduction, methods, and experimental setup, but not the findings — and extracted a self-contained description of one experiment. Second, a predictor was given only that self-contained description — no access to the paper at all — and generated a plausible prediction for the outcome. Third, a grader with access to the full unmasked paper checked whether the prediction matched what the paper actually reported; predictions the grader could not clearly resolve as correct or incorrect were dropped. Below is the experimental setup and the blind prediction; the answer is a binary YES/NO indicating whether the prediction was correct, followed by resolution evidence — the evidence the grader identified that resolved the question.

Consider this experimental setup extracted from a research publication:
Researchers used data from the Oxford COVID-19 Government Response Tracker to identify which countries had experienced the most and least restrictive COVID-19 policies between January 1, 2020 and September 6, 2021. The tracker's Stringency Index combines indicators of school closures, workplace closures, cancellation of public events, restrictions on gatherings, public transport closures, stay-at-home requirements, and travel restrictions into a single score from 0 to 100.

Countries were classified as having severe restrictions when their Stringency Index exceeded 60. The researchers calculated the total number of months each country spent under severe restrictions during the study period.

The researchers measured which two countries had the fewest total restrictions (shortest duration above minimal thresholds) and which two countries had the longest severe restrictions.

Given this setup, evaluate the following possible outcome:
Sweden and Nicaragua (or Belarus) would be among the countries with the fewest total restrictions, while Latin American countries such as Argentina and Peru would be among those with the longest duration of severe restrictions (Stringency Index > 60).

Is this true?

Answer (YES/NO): NO